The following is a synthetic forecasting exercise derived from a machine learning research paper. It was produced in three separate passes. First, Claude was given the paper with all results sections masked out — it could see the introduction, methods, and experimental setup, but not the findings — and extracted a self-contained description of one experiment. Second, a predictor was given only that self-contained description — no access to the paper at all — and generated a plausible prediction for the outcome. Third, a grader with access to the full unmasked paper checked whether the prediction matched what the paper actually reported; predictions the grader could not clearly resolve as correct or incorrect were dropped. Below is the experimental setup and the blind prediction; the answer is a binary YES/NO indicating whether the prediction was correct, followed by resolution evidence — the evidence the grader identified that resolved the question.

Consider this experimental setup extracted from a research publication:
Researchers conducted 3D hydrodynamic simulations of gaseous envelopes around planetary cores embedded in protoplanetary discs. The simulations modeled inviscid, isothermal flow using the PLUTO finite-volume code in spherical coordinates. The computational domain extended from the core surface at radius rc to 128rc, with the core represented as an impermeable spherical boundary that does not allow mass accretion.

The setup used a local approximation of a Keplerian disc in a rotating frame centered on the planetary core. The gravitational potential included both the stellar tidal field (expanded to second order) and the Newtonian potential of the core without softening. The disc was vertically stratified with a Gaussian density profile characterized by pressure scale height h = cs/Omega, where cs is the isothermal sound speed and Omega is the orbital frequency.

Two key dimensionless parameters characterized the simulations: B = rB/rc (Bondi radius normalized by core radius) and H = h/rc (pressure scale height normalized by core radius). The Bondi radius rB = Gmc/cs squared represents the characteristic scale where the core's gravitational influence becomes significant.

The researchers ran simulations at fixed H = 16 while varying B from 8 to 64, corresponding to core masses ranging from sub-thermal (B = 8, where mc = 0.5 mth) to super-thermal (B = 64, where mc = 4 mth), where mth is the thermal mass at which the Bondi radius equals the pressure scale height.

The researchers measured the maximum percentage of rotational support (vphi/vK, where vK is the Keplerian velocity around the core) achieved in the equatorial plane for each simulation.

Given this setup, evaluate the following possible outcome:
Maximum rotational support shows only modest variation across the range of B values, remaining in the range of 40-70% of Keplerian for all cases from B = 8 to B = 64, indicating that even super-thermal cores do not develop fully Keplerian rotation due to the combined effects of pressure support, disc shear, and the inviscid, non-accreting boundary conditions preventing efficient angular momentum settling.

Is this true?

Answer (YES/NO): NO